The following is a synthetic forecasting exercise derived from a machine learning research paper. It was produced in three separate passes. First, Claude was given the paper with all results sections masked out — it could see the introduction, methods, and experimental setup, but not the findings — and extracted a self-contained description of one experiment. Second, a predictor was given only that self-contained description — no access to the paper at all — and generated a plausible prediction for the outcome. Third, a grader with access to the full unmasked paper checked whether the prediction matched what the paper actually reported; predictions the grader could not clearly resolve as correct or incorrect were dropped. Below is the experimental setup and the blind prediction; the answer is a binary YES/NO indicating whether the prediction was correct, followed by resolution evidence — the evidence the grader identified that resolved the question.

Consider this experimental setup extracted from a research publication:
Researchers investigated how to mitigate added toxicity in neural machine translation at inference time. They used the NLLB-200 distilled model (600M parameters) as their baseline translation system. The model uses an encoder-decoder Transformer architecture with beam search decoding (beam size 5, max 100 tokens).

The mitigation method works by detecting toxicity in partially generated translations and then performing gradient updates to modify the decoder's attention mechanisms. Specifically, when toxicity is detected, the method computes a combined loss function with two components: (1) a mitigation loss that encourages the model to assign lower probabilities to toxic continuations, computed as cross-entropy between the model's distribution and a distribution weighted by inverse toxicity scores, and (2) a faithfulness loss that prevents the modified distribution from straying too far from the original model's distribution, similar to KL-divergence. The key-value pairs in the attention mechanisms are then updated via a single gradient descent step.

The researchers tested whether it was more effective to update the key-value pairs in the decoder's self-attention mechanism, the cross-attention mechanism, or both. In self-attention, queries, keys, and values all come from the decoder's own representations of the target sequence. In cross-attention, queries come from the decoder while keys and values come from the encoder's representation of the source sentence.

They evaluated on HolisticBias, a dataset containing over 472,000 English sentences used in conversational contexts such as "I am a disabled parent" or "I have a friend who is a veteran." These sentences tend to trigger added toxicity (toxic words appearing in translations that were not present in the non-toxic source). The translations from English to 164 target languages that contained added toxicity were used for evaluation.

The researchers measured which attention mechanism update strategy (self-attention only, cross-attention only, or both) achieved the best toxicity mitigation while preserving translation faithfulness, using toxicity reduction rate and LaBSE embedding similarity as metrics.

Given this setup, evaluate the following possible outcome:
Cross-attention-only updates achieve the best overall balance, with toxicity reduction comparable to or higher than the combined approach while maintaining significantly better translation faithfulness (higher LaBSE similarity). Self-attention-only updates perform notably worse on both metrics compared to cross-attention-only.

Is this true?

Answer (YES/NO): NO